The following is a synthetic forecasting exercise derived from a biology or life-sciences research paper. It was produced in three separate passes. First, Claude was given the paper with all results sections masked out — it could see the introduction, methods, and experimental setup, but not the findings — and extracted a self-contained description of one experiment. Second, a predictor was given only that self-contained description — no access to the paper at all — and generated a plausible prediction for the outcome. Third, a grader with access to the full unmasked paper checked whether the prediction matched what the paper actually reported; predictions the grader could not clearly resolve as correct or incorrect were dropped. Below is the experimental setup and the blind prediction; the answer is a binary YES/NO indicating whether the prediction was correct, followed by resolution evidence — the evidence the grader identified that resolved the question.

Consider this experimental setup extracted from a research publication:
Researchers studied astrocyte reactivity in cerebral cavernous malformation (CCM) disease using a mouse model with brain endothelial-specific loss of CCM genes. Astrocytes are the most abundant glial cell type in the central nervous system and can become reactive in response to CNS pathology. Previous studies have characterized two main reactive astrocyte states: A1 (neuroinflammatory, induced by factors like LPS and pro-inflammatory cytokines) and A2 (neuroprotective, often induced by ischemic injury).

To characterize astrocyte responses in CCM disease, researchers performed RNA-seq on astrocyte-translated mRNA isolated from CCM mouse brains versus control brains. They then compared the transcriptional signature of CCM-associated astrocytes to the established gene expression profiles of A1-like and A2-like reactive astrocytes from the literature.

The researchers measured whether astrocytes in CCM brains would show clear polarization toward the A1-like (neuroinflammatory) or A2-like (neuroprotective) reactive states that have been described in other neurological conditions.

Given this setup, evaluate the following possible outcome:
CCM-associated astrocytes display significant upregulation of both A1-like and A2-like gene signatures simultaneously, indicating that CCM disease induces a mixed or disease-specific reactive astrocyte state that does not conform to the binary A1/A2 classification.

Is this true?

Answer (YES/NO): NO